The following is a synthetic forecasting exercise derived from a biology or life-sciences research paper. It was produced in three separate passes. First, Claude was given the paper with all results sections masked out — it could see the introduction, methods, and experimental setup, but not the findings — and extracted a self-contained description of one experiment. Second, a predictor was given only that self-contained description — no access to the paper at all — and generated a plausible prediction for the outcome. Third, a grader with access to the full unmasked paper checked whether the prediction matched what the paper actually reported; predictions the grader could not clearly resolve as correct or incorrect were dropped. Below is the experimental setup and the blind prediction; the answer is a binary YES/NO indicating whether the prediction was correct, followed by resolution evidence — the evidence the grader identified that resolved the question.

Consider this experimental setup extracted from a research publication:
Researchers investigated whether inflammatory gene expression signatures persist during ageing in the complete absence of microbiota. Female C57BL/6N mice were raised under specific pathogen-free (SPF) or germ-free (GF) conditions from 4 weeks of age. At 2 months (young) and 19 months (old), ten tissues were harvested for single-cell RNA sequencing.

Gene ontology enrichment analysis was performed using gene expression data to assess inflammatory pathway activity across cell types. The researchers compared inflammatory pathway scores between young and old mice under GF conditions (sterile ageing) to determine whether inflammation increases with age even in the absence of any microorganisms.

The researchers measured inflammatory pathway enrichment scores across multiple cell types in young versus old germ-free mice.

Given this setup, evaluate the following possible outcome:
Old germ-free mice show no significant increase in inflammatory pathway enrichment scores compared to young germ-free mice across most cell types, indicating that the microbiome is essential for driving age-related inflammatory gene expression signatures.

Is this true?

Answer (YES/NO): NO